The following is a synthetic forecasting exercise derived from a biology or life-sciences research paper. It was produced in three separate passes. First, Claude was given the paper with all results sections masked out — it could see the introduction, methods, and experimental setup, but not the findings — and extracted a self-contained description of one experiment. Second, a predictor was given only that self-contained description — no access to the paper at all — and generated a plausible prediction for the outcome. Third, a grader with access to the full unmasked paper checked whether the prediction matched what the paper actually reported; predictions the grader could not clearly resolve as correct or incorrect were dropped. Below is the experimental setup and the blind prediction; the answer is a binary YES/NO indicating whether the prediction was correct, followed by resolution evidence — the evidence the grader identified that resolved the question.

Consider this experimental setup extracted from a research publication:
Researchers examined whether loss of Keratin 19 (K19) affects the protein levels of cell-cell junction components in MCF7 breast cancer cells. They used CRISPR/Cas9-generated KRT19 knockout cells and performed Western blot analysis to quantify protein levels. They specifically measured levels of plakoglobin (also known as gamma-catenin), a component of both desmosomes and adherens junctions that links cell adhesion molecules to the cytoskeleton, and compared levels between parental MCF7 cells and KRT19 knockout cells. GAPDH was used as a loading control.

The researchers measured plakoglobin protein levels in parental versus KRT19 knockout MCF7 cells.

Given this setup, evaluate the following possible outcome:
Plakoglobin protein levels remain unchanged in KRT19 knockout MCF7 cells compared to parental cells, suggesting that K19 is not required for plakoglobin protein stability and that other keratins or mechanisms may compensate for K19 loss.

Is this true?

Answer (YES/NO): NO